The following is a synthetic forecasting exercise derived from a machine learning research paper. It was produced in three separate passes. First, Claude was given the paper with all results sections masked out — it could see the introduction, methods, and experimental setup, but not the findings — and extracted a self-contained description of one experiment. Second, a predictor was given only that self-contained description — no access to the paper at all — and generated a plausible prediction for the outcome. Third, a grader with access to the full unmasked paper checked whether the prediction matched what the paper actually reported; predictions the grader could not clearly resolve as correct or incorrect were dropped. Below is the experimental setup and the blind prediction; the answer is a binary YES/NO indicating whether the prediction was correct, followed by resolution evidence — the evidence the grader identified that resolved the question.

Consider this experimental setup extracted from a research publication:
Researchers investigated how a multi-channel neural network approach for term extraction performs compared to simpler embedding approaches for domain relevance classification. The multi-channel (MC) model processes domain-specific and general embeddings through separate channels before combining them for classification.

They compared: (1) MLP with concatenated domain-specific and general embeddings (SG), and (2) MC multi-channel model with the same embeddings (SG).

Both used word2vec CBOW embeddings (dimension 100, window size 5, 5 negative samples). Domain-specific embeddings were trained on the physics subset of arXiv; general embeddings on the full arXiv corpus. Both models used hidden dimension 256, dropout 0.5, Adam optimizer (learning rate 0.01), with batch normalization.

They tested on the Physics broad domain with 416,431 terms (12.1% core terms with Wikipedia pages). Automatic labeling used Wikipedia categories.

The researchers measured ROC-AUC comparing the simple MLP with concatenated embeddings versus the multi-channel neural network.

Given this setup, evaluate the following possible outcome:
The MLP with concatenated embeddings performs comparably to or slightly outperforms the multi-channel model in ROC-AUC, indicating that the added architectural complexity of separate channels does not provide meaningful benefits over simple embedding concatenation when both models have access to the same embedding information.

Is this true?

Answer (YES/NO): NO